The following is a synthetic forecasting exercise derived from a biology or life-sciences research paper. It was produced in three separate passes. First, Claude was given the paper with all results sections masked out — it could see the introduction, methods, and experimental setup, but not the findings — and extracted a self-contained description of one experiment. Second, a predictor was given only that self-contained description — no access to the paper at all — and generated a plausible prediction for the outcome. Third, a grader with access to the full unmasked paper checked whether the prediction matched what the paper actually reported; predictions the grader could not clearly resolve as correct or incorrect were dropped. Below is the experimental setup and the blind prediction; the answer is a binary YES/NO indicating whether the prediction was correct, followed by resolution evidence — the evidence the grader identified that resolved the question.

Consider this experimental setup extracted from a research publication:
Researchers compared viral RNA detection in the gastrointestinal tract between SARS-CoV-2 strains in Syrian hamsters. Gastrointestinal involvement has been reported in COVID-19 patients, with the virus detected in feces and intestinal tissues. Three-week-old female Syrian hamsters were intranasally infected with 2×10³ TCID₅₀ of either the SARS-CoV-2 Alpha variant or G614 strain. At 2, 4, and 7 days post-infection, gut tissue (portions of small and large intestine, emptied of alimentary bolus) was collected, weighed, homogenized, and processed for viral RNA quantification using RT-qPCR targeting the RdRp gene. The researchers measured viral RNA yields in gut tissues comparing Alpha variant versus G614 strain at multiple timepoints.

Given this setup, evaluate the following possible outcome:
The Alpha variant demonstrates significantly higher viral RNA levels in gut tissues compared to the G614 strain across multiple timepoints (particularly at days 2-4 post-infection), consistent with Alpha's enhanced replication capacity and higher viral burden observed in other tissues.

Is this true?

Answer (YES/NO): NO